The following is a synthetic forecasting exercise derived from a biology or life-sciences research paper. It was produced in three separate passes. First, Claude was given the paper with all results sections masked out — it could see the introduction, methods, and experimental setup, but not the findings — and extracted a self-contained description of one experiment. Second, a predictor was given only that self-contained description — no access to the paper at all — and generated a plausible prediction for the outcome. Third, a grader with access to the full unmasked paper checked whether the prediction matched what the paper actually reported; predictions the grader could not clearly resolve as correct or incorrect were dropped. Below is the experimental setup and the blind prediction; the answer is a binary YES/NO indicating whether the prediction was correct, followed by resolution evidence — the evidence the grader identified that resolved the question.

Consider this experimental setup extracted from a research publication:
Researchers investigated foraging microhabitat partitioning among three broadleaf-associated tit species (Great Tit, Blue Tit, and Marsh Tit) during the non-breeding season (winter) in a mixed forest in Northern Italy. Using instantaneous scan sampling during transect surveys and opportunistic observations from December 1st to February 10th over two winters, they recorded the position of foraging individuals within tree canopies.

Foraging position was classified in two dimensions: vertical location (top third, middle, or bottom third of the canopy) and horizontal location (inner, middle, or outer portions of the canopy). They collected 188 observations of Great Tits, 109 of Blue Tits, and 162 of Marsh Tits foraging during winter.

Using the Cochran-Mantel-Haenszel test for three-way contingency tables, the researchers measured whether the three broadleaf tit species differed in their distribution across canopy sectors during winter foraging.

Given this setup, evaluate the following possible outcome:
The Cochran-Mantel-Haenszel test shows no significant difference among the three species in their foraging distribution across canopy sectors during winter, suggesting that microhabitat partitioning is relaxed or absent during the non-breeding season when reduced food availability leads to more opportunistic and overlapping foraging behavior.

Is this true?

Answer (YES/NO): NO